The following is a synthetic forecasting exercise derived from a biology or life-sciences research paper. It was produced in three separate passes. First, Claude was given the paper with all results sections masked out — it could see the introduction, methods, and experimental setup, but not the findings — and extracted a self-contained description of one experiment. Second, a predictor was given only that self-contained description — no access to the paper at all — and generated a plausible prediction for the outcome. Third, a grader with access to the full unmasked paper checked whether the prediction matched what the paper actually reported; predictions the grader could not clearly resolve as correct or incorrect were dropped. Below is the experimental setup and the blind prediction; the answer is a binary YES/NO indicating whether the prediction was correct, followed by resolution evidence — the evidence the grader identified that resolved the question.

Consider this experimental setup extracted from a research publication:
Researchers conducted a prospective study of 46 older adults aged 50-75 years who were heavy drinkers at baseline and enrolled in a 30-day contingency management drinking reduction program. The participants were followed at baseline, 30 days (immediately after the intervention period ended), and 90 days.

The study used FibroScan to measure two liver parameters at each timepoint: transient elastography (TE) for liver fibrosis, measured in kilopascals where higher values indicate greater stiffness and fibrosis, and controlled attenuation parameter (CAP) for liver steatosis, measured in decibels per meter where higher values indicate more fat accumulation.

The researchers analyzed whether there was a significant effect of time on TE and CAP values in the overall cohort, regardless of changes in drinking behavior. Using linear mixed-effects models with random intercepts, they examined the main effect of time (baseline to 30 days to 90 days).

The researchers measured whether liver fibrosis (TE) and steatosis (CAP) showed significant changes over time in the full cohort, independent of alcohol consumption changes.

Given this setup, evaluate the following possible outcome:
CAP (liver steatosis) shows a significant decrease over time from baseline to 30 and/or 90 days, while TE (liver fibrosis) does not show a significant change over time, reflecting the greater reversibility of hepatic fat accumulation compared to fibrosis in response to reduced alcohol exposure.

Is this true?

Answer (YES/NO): NO